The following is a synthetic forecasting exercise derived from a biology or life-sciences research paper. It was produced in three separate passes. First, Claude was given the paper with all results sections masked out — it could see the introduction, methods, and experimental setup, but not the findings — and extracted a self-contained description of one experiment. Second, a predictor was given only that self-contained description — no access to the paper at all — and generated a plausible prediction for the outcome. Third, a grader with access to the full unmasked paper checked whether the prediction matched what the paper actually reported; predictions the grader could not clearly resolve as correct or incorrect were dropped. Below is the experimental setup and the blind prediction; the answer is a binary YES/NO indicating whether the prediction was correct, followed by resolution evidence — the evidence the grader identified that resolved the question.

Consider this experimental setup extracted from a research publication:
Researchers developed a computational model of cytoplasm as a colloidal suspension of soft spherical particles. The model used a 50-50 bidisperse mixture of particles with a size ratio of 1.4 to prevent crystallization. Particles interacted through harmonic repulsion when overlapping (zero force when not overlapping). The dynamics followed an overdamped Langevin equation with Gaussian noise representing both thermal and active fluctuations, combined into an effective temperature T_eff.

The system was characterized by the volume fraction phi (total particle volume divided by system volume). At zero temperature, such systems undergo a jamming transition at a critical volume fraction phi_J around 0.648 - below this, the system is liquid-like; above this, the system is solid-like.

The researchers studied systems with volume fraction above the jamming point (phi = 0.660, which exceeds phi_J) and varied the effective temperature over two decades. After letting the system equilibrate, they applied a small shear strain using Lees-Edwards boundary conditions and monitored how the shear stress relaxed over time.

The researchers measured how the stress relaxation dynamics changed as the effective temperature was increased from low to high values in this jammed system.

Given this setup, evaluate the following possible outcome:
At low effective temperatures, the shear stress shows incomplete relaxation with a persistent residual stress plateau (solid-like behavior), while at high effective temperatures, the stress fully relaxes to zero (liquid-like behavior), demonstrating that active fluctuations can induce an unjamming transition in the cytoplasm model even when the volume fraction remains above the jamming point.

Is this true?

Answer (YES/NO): YES